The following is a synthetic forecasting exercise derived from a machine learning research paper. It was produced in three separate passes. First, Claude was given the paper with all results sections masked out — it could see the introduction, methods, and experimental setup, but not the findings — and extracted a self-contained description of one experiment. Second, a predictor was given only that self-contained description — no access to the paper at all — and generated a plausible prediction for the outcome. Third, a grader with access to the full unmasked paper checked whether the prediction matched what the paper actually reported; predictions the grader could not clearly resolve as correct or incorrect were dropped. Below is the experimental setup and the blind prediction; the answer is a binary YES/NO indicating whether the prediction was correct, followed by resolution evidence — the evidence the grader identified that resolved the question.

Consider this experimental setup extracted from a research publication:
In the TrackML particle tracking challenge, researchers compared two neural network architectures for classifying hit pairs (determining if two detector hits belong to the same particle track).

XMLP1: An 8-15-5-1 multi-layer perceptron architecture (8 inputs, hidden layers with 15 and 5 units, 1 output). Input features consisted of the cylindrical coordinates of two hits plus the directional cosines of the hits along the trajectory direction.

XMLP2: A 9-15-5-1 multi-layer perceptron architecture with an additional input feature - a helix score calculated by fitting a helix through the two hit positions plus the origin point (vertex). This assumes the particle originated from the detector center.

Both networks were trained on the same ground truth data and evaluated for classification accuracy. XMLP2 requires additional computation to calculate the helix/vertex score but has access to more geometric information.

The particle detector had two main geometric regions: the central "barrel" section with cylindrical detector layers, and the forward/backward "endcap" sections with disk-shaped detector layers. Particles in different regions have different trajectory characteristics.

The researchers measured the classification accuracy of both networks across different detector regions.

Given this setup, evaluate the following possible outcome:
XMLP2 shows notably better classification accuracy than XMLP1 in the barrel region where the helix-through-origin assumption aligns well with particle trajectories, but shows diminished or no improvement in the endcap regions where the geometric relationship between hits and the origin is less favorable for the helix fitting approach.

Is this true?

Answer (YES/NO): YES